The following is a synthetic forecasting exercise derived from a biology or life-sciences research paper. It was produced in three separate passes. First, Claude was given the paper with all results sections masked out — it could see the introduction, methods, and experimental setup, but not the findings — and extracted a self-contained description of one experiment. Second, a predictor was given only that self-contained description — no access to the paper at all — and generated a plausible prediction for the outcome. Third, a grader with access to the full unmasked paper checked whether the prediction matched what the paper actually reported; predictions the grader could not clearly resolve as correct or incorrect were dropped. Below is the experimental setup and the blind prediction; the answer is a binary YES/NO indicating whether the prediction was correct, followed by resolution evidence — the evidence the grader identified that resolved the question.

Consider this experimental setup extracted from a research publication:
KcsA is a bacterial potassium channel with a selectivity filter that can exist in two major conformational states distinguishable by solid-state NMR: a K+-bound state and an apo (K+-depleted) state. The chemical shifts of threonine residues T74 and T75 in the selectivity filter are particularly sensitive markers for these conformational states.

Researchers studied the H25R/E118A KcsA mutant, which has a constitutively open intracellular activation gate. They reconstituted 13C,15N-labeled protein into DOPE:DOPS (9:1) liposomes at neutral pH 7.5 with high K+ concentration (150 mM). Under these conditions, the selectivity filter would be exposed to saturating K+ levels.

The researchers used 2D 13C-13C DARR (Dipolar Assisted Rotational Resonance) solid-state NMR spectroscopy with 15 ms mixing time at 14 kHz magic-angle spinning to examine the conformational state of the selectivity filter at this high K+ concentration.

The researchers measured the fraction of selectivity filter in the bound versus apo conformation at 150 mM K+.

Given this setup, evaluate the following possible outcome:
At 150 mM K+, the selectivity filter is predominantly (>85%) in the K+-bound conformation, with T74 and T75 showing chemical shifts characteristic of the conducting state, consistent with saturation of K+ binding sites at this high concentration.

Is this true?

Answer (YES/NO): YES